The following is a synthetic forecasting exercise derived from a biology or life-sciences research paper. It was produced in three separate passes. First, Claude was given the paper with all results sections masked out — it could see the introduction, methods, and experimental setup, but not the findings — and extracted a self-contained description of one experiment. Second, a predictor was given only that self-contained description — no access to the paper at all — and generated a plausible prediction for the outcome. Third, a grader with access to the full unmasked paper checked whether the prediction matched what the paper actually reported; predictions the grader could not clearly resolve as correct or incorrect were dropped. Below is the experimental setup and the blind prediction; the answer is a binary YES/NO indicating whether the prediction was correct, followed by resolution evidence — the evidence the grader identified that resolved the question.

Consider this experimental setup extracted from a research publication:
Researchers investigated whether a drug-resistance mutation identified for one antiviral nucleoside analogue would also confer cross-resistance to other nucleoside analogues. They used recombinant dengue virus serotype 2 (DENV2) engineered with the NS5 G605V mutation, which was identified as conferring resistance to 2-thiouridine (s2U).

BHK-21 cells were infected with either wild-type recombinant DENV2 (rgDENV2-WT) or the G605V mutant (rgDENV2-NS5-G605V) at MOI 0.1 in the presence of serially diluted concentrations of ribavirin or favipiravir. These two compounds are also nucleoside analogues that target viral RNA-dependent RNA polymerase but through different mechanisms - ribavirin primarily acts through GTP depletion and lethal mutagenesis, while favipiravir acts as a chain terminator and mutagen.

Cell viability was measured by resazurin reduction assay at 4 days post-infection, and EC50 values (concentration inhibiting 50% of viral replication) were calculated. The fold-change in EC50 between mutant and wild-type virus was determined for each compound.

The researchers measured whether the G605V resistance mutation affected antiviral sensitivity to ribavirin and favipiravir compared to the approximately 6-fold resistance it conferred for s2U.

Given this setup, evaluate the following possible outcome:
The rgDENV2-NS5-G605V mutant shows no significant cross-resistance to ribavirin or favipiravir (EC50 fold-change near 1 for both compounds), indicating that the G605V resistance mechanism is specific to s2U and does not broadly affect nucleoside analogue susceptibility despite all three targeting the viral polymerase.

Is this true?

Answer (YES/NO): NO